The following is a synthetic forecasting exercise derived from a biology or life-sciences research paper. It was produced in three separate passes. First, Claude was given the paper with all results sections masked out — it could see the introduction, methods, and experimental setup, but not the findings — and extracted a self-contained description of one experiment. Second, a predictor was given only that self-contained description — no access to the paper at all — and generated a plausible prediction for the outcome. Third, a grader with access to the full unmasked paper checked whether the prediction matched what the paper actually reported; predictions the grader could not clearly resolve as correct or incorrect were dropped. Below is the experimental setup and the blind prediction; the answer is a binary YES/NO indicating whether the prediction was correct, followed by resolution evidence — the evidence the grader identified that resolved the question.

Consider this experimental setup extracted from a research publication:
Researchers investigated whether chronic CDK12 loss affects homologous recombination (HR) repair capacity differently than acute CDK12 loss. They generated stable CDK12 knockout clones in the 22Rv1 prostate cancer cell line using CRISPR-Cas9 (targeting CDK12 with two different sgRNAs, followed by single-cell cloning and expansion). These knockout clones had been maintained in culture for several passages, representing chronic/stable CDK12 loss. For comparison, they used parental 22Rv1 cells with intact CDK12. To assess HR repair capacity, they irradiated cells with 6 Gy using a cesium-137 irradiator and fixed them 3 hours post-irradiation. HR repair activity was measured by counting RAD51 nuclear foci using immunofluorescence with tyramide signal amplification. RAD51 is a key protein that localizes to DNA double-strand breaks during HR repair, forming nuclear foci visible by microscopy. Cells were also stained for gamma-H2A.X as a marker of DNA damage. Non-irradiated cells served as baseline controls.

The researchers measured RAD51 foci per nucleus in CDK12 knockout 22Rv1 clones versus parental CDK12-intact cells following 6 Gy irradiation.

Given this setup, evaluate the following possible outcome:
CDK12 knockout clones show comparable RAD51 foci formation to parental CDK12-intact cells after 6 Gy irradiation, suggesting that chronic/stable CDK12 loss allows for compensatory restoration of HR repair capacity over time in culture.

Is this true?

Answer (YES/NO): YES